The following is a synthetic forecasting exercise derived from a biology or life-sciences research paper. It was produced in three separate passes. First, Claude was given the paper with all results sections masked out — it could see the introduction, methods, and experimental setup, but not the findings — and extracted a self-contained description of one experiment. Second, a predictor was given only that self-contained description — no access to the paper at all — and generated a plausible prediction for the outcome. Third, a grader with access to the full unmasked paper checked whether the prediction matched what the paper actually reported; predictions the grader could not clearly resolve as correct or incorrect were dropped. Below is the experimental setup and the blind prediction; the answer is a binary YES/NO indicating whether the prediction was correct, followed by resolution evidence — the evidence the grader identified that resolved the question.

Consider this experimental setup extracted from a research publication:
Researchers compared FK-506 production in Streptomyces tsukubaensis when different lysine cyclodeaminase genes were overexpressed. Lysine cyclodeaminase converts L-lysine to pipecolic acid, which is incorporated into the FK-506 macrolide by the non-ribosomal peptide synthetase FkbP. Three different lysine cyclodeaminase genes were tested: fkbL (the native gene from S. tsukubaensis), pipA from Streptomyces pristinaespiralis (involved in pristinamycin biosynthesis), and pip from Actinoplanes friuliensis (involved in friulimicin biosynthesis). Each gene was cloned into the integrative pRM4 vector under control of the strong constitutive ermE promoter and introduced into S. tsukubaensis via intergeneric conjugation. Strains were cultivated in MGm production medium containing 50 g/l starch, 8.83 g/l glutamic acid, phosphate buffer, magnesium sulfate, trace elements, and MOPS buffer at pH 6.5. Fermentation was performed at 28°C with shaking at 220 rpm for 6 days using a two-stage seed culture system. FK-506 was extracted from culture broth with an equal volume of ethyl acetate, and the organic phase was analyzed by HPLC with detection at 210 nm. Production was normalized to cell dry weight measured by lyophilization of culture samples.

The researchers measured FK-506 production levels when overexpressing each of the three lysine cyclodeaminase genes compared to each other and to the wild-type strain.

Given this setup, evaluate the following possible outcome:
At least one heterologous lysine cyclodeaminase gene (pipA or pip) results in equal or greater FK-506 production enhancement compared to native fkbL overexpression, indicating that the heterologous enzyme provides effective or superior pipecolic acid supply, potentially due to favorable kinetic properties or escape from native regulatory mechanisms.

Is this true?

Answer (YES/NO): YES